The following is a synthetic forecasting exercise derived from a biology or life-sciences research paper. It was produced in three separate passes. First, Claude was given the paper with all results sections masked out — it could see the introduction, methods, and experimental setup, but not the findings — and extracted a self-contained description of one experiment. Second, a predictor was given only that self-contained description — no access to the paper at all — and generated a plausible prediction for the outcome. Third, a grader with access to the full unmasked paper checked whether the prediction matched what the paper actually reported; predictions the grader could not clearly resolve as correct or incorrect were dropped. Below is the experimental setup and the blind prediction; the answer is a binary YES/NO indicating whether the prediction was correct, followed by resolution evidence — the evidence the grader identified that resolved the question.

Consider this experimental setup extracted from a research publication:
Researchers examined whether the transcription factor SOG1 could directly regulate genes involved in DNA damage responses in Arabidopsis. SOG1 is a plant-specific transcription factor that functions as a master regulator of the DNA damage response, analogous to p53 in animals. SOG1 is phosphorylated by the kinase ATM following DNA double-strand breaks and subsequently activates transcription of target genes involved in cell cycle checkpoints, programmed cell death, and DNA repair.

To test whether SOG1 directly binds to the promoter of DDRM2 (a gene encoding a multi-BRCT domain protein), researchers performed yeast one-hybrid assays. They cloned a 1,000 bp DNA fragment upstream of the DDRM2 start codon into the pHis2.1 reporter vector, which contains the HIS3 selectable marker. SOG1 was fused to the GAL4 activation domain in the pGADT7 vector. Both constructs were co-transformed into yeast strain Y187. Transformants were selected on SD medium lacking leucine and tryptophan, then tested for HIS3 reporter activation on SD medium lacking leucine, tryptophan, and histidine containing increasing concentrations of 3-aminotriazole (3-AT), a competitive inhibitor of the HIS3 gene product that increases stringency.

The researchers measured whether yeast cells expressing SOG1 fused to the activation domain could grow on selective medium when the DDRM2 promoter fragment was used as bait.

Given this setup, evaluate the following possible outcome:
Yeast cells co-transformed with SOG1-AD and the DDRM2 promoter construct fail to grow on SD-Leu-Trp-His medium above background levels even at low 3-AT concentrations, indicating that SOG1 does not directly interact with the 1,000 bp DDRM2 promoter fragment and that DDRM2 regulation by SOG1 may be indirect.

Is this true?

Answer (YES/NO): NO